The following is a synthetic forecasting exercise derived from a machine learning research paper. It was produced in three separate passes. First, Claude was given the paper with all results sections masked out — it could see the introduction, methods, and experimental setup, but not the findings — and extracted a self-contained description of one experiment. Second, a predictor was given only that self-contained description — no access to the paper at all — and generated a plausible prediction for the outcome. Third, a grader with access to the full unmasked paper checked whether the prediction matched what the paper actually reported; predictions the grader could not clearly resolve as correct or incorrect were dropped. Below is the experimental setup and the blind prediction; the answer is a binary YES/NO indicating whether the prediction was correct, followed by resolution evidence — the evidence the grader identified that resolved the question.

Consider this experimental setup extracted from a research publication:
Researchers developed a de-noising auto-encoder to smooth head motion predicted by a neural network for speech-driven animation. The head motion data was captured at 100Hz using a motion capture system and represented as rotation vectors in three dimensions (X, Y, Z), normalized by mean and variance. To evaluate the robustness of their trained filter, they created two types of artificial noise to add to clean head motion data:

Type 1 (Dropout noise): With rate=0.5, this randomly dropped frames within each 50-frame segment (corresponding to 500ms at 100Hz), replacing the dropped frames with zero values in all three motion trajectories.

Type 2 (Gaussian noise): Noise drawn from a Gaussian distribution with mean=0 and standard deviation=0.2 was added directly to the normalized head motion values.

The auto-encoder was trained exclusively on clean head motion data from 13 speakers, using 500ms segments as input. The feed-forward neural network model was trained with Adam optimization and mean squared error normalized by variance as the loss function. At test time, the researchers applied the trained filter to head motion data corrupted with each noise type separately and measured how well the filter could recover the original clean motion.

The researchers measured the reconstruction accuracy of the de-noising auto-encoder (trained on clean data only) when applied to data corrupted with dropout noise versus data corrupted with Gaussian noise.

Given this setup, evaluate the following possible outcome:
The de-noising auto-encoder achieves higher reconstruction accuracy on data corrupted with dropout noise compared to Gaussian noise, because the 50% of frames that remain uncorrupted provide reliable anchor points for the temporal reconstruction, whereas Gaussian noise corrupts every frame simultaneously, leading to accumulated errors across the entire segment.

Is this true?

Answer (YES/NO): YES